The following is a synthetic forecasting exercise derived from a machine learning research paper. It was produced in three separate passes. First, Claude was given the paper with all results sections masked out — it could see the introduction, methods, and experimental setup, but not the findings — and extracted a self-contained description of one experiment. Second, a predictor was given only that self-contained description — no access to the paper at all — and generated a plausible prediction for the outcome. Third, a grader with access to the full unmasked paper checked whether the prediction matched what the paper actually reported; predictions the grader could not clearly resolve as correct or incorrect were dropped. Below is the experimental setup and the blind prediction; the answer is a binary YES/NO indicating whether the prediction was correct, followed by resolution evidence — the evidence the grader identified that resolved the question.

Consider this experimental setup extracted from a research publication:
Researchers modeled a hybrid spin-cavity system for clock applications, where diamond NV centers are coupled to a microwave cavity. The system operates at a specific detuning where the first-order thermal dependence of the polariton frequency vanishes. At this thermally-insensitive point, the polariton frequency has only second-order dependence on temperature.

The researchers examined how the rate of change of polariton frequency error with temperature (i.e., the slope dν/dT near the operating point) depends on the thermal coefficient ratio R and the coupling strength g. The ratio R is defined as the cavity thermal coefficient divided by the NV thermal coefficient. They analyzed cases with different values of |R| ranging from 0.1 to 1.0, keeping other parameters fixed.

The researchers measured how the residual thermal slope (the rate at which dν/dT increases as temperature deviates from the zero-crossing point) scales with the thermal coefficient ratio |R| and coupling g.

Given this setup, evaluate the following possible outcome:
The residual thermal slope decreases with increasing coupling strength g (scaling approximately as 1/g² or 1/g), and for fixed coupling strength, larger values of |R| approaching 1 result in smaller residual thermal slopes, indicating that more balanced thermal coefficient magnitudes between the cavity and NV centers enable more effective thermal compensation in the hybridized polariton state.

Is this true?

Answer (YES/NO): NO